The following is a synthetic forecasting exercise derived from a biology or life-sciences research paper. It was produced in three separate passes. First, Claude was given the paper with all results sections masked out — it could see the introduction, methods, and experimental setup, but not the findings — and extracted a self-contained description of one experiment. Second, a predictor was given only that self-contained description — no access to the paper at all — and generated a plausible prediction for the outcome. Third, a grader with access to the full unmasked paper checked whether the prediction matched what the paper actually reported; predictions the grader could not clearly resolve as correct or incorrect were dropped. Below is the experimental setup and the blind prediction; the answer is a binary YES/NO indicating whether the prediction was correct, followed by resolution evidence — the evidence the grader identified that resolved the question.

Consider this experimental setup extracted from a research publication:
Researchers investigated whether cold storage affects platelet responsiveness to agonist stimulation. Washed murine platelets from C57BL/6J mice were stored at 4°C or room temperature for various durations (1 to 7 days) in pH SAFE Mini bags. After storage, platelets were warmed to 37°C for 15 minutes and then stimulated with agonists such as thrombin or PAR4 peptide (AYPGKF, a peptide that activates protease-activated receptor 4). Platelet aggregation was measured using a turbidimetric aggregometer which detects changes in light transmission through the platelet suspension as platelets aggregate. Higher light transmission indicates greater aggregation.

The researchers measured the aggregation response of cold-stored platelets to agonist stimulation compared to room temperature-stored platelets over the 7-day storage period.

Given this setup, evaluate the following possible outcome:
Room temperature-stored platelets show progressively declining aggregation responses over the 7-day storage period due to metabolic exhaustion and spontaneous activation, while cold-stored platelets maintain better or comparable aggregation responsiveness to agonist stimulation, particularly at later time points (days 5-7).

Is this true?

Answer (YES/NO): NO